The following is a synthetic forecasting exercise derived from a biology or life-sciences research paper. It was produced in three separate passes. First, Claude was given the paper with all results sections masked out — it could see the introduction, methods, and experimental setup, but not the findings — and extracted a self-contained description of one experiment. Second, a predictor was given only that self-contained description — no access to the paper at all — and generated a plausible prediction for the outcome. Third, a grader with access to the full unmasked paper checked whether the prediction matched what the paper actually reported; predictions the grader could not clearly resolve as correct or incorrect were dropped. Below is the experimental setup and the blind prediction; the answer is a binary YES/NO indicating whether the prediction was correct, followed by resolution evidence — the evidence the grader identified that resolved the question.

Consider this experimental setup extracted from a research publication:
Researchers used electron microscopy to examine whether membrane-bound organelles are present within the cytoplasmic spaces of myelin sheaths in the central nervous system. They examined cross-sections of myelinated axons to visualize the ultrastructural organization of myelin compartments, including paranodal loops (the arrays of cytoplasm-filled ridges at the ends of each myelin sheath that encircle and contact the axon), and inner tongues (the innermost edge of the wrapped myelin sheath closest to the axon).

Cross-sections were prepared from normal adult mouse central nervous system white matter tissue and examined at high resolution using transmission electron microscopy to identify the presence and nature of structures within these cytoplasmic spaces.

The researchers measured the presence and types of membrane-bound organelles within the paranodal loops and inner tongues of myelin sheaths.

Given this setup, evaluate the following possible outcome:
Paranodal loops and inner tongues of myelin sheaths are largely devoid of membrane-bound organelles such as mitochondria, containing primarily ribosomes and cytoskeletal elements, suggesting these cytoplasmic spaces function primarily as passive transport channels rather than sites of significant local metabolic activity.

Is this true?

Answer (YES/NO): NO